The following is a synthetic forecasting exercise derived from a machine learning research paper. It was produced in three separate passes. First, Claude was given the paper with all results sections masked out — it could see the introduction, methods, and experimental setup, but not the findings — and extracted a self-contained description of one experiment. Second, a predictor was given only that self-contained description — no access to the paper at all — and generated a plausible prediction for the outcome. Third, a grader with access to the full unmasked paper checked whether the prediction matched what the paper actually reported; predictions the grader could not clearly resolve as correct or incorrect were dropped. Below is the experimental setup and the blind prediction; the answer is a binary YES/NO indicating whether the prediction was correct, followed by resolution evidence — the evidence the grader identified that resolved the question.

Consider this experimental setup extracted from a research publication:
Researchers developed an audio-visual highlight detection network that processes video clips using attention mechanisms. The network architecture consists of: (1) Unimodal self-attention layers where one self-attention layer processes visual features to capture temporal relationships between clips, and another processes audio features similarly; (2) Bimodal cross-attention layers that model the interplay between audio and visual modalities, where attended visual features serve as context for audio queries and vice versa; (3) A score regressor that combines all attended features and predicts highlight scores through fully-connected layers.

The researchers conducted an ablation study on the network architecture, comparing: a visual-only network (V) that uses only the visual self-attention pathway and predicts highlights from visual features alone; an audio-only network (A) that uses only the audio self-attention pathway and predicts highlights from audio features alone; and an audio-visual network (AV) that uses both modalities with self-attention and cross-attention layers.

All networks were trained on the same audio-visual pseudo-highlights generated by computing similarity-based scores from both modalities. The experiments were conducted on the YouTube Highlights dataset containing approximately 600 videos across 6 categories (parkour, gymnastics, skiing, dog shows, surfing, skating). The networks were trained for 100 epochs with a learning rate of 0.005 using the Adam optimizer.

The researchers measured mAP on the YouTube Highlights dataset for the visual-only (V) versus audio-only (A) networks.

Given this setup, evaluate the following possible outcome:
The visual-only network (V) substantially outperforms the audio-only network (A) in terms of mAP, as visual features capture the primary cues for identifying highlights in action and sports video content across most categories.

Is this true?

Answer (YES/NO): NO